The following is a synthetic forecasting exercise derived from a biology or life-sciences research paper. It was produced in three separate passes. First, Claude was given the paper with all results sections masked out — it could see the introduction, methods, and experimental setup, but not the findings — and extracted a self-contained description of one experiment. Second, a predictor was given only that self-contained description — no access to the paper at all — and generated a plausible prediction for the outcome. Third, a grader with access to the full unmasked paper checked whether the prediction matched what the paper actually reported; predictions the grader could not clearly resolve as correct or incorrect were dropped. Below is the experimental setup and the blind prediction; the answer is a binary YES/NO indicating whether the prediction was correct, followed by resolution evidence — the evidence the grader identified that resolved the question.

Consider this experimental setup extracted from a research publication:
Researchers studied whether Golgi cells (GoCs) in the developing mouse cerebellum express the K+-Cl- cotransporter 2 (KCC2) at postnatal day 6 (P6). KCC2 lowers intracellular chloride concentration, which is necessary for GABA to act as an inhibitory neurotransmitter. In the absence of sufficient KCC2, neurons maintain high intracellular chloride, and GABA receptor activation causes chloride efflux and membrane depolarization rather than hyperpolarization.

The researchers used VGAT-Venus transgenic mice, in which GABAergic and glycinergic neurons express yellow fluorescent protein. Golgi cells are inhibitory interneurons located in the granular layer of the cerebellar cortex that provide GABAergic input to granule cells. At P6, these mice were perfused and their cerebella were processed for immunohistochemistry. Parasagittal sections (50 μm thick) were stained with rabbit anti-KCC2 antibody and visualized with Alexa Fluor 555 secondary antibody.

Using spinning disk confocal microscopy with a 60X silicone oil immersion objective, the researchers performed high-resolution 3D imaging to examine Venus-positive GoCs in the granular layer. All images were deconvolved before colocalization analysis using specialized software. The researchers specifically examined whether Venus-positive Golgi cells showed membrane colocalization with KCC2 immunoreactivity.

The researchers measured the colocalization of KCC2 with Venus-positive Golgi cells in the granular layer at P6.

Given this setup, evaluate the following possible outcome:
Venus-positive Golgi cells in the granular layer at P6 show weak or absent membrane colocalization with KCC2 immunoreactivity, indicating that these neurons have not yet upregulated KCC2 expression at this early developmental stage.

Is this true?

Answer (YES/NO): YES